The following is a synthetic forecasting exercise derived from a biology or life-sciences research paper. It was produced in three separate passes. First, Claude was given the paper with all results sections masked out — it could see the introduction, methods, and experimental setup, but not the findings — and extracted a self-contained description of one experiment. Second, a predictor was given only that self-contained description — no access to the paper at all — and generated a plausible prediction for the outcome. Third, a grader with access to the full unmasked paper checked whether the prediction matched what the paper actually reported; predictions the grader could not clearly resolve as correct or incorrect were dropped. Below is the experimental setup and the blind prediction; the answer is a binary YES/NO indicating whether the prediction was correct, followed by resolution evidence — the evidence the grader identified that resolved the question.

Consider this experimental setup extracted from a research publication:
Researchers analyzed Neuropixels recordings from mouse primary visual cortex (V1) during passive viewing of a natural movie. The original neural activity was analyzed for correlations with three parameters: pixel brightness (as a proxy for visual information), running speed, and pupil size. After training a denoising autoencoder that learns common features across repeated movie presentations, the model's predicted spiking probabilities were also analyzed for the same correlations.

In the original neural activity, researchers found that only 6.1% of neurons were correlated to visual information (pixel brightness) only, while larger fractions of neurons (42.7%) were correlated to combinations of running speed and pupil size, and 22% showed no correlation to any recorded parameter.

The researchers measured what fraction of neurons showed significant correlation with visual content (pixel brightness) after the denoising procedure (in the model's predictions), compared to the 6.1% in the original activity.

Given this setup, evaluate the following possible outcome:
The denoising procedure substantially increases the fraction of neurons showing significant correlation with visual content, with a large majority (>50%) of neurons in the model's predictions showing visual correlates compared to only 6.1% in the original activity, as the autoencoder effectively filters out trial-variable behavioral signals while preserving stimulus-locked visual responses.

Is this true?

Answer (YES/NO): YES